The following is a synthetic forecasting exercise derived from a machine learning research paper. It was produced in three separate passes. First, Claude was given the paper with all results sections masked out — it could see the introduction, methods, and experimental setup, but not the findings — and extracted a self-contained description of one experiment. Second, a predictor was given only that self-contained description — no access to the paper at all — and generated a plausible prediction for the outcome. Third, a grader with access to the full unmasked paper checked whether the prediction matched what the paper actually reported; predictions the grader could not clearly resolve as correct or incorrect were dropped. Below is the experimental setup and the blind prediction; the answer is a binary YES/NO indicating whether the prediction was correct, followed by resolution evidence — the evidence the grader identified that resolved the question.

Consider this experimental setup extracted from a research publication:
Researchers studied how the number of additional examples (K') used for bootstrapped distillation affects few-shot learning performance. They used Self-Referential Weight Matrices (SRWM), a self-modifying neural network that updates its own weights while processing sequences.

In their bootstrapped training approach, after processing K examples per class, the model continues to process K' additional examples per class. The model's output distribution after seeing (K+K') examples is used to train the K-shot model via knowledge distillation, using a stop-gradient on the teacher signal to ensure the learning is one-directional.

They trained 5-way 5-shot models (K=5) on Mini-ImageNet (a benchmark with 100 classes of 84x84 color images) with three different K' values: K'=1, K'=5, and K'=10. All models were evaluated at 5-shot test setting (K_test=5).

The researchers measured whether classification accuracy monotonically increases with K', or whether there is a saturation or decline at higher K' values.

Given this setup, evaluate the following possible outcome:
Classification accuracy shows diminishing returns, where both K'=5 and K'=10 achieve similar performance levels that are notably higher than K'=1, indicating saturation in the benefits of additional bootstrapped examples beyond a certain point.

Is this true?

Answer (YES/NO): NO